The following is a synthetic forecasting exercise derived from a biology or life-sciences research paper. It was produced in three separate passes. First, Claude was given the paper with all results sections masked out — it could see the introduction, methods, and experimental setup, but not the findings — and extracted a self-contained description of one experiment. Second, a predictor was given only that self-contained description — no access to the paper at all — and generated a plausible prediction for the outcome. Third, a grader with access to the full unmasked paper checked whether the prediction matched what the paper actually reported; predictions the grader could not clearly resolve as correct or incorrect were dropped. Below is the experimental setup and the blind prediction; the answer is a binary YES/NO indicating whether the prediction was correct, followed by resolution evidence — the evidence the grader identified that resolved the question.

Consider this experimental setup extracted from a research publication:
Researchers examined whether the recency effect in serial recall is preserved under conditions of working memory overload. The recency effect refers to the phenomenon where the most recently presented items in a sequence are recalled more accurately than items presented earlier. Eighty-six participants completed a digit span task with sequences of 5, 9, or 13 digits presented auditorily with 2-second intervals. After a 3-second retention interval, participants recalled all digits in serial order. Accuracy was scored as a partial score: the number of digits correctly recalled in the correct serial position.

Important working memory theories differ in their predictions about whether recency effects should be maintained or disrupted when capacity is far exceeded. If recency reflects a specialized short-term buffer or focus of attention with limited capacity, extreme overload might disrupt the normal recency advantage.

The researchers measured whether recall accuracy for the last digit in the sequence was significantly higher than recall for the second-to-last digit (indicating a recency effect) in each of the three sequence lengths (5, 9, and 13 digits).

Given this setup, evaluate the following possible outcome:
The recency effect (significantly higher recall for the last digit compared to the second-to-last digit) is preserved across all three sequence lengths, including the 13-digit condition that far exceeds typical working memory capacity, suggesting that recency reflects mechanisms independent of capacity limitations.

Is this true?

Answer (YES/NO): NO